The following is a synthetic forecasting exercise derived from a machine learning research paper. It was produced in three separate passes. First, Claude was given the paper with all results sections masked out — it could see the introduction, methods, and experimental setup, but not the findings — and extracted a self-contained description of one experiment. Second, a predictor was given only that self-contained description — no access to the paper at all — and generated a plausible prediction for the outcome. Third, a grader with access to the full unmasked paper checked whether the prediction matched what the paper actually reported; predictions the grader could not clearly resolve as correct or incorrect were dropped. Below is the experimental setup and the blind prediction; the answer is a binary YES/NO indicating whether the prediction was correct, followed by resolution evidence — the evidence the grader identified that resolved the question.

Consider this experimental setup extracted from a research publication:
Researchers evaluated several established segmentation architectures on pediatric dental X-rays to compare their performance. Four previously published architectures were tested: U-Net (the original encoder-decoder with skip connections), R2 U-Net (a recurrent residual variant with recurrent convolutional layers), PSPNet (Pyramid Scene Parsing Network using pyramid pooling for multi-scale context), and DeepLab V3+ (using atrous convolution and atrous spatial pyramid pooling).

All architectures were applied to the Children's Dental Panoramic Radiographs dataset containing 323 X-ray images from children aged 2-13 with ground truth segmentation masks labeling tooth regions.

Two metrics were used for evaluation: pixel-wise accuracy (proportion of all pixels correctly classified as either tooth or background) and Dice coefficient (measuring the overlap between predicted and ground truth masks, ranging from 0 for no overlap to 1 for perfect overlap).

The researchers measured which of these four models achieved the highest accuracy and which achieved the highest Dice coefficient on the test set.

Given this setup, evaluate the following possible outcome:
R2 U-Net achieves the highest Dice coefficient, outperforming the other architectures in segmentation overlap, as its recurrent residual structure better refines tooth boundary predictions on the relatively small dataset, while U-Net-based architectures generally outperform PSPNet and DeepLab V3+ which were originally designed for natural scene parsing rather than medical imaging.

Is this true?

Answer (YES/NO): NO